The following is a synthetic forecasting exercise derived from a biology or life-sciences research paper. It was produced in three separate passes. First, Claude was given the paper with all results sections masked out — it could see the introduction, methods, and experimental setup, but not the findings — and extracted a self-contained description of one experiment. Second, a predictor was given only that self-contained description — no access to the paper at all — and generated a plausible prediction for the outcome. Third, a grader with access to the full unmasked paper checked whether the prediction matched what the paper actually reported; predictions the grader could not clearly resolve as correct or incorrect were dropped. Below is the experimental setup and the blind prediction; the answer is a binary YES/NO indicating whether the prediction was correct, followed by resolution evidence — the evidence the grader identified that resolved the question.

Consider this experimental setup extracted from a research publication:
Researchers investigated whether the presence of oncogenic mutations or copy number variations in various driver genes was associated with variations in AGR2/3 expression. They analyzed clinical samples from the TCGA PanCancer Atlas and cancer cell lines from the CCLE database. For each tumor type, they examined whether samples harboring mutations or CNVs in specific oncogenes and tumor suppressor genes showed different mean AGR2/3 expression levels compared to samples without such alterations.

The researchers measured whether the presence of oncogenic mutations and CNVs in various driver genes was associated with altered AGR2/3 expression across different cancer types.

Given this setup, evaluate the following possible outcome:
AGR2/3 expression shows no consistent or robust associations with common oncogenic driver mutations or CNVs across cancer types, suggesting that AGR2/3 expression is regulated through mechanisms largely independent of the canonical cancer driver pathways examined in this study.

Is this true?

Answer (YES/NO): NO